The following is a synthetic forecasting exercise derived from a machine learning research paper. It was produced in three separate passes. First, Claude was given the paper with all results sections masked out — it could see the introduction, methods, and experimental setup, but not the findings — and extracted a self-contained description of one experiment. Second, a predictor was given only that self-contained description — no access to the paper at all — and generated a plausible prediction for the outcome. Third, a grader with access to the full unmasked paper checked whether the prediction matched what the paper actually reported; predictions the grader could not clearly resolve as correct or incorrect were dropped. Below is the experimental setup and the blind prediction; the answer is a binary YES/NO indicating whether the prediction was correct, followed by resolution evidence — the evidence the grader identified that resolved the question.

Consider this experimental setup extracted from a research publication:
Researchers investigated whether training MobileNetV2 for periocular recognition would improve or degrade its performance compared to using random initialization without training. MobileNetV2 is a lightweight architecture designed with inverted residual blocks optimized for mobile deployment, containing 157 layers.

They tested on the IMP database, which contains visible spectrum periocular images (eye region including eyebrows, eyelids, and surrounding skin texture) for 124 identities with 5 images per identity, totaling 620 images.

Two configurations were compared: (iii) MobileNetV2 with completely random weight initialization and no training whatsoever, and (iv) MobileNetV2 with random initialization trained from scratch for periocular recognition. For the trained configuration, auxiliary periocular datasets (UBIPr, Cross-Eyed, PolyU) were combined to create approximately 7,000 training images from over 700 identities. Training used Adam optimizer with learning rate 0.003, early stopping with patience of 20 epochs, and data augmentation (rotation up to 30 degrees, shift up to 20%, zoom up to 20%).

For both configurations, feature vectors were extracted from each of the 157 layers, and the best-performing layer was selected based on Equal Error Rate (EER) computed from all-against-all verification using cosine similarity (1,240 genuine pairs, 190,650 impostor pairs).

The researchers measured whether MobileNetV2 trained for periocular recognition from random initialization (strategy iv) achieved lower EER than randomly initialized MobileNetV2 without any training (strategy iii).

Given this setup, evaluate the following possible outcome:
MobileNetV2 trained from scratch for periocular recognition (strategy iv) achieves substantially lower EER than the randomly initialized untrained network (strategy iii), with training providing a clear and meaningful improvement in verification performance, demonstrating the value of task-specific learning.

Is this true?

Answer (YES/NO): NO